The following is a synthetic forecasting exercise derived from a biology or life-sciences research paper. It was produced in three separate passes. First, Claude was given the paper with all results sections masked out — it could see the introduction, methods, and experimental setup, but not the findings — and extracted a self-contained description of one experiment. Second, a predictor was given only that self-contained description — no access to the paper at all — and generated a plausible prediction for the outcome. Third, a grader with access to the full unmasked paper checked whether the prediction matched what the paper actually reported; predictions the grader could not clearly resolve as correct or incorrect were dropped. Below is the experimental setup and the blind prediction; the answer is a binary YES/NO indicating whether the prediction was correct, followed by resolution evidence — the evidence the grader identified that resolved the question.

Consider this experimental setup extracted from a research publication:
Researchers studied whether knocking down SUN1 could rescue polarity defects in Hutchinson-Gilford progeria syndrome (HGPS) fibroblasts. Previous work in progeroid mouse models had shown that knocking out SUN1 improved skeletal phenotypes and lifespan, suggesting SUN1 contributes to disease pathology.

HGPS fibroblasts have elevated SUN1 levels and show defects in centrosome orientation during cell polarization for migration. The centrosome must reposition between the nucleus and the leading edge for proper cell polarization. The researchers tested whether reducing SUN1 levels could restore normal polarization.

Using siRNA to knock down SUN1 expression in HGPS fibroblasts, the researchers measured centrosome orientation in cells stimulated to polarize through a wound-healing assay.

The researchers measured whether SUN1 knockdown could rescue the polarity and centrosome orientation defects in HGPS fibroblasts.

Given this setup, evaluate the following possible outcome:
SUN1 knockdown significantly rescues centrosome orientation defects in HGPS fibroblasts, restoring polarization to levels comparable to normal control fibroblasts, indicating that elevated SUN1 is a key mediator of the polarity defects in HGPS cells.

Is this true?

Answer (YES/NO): YES